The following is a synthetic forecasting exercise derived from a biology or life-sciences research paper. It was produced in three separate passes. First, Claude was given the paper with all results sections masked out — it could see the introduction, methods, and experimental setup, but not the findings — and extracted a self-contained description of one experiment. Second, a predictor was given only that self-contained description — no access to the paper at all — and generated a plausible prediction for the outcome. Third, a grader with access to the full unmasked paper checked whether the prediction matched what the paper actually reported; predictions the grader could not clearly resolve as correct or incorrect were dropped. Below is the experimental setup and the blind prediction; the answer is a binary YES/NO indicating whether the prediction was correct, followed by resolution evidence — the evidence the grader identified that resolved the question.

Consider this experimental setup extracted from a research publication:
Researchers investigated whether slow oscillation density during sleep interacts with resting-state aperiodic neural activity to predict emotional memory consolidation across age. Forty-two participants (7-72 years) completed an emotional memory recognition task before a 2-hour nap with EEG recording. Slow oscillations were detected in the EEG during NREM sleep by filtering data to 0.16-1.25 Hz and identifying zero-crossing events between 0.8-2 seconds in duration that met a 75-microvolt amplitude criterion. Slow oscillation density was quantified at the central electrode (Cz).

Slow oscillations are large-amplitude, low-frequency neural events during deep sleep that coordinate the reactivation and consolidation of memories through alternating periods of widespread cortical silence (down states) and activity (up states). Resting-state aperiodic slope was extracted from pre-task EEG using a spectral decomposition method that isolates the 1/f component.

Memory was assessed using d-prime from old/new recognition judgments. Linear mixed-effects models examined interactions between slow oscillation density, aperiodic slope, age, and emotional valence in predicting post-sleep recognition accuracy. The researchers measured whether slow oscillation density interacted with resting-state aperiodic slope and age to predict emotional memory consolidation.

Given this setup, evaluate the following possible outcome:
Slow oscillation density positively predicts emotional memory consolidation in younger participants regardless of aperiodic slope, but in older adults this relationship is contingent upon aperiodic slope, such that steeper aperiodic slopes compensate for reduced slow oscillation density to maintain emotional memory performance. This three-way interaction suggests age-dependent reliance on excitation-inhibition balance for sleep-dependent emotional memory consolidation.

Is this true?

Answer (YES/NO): NO